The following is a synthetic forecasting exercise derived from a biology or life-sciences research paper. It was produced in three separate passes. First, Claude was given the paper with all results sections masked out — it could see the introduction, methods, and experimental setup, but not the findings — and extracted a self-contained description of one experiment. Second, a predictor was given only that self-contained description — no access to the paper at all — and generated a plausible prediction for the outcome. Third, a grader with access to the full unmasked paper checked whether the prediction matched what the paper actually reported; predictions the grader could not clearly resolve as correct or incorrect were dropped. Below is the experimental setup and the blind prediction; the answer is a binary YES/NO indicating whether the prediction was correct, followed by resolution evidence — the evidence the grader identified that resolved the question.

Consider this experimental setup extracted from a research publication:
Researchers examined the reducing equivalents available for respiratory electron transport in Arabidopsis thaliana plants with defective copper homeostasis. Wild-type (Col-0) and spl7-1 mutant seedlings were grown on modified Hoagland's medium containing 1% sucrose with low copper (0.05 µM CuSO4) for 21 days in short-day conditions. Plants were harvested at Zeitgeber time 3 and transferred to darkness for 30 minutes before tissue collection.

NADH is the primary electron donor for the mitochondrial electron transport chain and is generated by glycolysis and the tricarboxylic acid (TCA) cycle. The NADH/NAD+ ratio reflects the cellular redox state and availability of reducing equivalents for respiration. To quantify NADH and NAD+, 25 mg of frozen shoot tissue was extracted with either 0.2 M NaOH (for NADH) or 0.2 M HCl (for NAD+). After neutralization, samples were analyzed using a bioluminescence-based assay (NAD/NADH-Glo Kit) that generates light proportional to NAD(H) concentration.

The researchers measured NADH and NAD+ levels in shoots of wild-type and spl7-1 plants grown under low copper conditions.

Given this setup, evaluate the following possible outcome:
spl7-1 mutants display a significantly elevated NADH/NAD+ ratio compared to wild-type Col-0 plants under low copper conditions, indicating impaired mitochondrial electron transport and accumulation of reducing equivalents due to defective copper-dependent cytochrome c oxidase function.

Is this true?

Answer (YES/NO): NO